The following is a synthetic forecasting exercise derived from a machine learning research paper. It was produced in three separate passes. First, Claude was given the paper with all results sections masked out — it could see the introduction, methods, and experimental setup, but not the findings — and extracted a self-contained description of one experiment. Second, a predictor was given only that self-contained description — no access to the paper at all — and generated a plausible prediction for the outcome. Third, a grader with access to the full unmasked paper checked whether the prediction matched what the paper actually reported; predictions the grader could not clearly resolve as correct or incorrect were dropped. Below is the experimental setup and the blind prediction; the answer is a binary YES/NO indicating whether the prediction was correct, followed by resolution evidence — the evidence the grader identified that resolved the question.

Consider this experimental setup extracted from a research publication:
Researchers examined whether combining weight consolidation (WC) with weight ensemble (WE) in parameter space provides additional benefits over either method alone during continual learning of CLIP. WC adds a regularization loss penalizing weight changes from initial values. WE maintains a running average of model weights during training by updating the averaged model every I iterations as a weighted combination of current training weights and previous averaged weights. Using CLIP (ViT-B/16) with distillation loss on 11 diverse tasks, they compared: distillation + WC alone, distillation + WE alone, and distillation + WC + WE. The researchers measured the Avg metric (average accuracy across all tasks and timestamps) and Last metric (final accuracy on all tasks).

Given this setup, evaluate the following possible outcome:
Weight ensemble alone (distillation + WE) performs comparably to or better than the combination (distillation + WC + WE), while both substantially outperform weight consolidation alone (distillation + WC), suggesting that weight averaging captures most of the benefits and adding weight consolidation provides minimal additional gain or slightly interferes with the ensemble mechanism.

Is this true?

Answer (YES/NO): NO